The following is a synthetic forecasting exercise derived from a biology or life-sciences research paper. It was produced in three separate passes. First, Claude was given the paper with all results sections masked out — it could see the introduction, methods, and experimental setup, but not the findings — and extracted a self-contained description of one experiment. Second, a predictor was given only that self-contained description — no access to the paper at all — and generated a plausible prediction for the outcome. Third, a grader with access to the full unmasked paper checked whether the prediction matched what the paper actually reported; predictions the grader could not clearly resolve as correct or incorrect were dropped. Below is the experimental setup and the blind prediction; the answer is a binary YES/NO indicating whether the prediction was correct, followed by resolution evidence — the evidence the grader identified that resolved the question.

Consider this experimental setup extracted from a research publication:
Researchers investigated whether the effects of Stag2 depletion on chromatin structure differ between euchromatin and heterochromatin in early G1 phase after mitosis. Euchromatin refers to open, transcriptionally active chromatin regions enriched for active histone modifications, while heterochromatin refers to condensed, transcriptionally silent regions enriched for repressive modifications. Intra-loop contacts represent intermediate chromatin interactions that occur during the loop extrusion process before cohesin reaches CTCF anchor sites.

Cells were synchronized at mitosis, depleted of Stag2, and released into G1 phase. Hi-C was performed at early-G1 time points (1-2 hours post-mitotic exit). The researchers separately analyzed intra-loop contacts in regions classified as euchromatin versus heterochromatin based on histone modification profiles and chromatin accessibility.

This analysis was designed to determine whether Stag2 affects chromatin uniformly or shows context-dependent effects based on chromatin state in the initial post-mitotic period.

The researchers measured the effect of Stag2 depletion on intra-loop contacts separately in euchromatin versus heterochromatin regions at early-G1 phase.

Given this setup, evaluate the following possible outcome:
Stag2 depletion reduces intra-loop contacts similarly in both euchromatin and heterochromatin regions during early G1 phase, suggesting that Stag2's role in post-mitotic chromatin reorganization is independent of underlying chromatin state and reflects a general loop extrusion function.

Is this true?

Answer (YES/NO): NO